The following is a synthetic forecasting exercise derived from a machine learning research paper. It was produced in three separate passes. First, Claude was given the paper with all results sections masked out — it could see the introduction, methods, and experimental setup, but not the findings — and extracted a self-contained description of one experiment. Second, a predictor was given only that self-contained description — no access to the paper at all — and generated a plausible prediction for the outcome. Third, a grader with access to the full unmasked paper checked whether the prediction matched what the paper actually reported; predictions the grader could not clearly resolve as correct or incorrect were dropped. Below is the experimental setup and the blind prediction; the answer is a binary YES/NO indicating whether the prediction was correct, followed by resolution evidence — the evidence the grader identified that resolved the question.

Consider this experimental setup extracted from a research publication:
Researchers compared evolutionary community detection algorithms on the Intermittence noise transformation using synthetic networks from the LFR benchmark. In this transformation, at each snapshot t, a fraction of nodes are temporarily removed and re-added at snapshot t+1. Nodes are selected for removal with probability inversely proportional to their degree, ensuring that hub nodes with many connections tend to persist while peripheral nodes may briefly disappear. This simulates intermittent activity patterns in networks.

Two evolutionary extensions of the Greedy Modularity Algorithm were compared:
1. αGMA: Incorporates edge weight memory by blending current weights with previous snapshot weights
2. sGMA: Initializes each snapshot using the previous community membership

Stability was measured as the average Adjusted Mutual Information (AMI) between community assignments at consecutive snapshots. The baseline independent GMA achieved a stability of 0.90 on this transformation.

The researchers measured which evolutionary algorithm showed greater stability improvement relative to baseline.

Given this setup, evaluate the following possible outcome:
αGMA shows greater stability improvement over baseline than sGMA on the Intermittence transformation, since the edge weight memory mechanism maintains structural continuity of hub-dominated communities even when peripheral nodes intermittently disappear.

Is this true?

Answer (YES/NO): YES